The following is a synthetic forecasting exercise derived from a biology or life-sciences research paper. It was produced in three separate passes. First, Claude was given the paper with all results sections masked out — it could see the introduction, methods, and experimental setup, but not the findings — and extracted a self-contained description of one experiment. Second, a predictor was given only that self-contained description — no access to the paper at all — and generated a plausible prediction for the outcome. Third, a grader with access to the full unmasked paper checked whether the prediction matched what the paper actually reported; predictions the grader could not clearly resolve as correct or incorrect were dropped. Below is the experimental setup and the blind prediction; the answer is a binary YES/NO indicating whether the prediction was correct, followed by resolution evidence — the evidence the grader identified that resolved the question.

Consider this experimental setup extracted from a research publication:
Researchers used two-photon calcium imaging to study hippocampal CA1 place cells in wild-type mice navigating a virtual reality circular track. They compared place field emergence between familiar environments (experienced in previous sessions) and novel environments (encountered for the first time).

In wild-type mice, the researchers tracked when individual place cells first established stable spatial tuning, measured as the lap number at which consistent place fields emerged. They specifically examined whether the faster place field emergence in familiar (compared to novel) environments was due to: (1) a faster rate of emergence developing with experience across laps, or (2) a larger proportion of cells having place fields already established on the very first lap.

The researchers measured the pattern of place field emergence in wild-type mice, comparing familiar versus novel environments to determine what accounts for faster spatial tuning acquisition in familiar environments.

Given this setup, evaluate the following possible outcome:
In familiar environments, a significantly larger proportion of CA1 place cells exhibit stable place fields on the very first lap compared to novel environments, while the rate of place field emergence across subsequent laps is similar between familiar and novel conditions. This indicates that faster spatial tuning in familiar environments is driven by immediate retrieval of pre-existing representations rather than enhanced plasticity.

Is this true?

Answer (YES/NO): YES